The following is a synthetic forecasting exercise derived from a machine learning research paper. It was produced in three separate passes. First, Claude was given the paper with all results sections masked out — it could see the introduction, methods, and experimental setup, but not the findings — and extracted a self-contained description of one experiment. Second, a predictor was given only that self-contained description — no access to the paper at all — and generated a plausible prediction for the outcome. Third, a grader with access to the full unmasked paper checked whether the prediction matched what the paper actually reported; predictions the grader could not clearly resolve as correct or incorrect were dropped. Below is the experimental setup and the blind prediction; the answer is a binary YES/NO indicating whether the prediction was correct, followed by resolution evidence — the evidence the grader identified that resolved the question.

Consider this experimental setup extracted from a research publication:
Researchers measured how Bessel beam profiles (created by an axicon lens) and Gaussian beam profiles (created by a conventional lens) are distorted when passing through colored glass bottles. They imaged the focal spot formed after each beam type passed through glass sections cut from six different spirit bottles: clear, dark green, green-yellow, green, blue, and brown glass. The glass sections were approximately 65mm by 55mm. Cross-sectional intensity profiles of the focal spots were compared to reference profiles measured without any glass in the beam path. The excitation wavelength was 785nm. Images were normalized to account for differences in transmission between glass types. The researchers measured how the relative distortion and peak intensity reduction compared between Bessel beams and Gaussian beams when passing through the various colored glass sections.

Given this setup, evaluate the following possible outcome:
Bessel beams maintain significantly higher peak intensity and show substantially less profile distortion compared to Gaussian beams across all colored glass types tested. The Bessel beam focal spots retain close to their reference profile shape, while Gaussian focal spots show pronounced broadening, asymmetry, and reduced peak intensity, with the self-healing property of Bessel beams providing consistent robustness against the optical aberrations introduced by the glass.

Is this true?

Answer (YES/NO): NO